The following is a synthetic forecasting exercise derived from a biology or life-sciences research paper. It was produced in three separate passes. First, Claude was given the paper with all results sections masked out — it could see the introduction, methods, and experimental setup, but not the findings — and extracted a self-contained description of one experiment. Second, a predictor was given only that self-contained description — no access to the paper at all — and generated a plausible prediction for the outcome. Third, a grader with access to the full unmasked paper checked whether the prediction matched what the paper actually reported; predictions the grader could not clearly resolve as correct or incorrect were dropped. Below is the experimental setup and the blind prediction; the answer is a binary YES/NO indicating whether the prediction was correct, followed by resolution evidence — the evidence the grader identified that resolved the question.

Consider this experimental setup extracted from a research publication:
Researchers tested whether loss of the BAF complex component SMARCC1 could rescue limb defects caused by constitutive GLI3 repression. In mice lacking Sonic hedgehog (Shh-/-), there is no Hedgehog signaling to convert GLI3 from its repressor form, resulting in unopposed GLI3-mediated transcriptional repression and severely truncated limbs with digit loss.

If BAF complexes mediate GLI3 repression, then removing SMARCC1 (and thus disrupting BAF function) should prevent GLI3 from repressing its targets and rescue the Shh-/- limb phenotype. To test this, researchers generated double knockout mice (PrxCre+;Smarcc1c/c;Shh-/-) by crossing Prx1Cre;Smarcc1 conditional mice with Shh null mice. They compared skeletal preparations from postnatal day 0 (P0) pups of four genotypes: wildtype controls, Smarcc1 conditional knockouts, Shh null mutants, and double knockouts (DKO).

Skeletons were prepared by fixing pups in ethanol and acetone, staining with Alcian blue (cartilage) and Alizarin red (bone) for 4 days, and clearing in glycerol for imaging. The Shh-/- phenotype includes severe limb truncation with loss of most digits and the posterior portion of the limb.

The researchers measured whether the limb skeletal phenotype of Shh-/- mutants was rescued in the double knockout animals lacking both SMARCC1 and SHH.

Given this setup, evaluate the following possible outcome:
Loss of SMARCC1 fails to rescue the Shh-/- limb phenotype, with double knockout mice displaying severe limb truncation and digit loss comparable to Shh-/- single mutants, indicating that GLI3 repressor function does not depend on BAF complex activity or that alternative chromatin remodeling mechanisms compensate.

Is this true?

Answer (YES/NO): YES